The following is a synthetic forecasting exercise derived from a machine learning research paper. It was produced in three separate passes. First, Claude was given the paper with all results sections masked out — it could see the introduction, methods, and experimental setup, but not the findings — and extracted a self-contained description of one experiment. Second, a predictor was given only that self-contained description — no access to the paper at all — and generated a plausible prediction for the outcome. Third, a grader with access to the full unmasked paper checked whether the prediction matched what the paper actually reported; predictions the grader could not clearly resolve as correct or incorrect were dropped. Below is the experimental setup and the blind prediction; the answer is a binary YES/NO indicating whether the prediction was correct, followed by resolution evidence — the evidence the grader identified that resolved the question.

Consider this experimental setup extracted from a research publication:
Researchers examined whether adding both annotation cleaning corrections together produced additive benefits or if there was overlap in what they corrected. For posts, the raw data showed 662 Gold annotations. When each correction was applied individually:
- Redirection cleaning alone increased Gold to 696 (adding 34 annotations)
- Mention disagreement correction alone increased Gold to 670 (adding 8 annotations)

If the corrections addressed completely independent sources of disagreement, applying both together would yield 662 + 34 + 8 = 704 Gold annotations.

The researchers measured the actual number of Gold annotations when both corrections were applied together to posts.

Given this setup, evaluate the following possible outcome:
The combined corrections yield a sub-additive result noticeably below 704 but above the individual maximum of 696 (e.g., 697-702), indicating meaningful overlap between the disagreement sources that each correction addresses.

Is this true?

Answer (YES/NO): NO